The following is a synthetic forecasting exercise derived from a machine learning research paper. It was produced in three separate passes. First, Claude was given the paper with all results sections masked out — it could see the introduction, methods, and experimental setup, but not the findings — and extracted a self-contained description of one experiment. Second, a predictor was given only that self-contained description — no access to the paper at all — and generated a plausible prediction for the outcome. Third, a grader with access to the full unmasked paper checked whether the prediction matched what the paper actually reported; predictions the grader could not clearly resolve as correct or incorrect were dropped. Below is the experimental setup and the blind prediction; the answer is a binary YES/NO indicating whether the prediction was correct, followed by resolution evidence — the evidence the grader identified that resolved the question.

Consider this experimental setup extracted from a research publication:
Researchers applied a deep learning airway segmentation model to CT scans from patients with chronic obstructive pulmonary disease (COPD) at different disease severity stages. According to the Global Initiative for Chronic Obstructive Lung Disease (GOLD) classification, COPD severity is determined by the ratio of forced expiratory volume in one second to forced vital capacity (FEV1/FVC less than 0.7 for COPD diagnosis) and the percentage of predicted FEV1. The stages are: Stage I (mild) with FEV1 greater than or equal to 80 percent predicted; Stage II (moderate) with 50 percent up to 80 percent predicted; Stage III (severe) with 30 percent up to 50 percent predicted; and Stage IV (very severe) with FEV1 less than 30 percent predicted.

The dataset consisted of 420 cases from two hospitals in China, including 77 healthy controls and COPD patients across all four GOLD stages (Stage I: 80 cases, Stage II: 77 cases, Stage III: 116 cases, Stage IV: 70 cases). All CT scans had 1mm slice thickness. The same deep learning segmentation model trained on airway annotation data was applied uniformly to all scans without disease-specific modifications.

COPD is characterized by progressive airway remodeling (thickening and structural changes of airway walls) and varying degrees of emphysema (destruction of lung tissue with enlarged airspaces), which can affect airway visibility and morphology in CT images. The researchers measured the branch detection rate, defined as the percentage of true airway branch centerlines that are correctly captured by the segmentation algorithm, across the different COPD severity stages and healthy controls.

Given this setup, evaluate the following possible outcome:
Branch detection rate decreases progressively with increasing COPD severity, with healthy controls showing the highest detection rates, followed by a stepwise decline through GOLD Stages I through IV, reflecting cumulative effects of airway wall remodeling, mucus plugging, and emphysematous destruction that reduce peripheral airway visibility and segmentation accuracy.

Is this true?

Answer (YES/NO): NO